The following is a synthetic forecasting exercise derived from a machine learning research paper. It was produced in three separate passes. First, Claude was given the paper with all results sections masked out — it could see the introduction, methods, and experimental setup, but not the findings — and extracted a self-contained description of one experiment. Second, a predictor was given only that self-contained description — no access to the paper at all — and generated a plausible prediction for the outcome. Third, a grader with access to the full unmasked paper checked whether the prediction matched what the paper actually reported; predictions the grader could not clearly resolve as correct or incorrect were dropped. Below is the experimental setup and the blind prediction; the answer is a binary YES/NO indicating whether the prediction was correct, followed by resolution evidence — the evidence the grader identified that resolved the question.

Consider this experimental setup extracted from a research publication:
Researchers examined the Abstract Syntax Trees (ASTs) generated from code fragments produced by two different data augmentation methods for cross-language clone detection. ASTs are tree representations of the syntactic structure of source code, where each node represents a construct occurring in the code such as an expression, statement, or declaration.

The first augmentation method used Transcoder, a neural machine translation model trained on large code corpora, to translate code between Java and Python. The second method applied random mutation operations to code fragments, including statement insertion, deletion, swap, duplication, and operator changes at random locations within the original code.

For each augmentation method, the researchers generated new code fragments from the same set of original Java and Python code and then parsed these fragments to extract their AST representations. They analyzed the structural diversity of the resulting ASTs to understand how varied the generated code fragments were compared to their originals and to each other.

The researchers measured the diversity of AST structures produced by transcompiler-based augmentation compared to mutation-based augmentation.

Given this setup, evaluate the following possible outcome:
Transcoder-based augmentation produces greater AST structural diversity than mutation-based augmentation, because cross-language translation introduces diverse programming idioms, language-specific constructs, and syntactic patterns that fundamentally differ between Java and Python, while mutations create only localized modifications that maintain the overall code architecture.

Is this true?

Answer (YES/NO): YES